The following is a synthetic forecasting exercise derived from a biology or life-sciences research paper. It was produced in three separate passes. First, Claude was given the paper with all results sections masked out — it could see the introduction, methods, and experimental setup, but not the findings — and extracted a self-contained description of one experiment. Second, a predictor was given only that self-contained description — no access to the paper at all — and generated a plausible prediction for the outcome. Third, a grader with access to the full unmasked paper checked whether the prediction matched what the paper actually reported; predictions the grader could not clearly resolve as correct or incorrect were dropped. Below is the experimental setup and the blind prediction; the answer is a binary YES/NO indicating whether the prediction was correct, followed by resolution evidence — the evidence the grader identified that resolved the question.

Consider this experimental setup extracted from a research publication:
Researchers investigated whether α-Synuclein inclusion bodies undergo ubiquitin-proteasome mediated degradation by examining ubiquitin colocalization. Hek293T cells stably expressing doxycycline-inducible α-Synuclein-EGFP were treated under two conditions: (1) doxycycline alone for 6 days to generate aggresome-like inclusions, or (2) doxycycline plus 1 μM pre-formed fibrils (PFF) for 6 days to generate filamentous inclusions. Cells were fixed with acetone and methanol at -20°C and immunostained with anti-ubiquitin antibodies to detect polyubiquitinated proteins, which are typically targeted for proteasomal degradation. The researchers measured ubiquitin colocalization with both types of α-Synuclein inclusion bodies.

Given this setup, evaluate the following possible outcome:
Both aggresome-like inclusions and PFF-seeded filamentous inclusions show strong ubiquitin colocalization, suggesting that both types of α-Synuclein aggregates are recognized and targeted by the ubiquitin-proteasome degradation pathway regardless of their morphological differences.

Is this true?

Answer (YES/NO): NO